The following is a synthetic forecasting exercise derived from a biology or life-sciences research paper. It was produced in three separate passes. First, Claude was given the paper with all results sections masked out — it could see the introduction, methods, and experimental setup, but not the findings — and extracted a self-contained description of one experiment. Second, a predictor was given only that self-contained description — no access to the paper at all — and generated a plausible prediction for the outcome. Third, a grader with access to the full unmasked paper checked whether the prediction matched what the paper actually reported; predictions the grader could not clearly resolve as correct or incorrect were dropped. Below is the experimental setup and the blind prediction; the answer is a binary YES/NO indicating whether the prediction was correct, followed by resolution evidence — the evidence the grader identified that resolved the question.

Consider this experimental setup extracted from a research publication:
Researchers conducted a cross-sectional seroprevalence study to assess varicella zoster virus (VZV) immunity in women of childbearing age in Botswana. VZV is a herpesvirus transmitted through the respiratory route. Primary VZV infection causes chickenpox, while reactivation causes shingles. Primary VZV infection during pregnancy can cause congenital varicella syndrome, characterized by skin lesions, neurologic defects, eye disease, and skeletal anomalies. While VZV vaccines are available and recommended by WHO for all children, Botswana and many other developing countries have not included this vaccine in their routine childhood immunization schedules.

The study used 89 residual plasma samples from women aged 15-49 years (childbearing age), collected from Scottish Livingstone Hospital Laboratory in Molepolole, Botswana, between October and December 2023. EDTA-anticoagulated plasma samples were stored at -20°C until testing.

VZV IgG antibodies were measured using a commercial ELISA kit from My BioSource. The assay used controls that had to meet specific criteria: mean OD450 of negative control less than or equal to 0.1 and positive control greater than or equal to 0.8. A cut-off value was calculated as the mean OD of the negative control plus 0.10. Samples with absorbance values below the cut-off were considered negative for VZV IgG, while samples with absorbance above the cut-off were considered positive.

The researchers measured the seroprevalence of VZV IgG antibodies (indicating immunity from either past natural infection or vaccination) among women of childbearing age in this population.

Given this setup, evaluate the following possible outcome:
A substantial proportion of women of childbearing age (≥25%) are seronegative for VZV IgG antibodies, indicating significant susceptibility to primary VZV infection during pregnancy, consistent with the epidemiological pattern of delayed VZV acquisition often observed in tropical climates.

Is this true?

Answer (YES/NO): YES